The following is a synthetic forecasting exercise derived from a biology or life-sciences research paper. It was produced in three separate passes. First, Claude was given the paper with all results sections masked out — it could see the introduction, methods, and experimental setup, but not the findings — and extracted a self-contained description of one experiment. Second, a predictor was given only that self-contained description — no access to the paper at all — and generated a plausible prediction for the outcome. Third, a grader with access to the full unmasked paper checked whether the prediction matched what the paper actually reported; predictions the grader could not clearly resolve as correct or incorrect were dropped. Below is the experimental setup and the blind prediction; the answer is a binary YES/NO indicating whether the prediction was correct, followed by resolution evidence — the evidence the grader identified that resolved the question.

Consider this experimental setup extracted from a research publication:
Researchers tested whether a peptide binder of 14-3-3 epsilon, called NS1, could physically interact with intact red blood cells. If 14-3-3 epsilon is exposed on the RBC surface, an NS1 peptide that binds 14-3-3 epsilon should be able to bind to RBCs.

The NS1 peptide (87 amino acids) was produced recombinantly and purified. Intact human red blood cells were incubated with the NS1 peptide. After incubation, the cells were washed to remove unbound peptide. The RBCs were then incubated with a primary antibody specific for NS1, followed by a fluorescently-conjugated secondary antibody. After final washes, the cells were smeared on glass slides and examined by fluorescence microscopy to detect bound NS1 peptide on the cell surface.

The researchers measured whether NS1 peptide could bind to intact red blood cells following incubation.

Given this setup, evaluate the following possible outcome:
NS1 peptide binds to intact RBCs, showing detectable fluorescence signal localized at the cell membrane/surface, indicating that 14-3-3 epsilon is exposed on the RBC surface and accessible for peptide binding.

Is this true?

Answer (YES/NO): YES